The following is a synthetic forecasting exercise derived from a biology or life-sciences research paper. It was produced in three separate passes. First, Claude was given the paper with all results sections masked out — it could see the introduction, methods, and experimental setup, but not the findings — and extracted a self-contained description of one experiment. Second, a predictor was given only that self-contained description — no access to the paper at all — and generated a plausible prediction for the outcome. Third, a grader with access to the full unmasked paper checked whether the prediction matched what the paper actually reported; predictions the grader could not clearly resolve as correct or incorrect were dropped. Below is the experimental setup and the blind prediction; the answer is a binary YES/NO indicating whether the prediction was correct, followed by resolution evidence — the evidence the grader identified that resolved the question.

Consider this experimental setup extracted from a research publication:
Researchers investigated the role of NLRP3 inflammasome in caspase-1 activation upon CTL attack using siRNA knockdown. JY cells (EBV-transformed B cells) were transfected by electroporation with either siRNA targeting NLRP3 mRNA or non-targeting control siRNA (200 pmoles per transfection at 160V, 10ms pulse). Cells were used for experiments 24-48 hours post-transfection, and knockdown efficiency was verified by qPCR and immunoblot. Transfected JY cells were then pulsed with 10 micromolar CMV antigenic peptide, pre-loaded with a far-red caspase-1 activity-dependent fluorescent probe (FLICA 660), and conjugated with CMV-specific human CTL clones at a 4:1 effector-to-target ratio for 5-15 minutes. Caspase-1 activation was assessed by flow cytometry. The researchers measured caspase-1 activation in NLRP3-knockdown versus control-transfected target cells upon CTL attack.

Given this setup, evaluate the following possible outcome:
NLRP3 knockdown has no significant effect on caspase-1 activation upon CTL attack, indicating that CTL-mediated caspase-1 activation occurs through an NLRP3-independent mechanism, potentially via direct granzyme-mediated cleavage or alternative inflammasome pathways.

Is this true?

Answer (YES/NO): NO